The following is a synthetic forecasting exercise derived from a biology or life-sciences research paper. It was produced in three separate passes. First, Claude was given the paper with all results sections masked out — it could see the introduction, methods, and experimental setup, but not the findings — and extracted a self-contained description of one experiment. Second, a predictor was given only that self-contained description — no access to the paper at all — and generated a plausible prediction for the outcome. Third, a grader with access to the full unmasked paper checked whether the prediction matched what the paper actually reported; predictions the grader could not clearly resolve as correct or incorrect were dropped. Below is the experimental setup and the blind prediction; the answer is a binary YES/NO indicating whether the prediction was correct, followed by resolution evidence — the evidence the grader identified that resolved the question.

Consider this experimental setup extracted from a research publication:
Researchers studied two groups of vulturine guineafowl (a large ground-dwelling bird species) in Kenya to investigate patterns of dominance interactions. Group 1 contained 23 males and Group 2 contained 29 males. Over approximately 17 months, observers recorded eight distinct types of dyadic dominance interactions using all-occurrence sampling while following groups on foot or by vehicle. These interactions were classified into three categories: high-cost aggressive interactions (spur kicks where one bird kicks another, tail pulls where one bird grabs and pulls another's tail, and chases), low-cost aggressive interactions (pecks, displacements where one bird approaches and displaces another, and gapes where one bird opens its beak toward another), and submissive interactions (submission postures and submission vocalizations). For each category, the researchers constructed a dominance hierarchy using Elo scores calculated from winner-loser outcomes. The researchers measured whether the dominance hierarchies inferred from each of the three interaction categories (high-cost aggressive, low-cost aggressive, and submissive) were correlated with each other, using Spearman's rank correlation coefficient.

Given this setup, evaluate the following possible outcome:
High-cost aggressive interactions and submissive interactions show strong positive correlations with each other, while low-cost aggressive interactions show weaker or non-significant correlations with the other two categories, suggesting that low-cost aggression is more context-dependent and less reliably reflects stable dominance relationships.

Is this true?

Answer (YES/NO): NO